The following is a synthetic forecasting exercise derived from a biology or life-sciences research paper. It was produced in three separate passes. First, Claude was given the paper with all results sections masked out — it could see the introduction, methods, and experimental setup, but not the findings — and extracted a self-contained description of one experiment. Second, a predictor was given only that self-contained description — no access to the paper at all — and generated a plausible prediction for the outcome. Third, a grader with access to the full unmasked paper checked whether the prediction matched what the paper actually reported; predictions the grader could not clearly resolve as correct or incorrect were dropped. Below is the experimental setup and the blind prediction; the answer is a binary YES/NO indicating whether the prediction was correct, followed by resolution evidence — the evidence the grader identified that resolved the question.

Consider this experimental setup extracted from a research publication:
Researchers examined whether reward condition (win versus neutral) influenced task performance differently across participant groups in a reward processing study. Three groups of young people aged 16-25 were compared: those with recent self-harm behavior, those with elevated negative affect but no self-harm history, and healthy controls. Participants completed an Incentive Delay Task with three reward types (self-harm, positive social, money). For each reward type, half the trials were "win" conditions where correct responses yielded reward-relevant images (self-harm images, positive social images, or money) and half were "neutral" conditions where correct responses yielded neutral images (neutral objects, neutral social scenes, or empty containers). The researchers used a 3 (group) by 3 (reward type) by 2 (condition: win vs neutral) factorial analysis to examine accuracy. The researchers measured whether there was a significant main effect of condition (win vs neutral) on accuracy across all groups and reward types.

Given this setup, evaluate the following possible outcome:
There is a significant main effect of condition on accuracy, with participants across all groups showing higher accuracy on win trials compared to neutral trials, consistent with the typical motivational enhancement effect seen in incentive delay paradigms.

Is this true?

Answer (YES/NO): NO